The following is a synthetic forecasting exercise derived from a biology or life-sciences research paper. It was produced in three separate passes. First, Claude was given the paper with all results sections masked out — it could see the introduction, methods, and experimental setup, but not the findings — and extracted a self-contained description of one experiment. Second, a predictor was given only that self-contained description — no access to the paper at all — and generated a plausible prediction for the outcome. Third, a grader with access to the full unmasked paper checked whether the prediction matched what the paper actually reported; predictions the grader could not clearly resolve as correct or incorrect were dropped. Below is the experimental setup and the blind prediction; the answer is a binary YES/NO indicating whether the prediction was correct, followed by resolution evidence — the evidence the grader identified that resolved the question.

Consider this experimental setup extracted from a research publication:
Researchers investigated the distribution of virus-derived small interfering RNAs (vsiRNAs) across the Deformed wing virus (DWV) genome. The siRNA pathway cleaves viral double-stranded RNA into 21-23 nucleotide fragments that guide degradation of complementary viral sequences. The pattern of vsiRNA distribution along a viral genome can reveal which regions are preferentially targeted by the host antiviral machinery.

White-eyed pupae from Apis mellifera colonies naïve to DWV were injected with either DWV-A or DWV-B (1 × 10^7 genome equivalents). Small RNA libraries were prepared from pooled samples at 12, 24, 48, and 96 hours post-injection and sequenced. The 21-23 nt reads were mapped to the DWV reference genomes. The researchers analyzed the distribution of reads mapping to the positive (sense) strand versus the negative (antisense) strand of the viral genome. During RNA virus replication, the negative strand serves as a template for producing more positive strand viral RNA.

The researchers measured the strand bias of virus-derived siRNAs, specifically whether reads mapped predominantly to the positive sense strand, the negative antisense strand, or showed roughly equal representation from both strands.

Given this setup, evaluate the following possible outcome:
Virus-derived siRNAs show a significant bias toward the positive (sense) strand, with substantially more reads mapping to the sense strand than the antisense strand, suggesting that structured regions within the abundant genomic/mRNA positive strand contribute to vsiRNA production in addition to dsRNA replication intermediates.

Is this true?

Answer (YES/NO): YES